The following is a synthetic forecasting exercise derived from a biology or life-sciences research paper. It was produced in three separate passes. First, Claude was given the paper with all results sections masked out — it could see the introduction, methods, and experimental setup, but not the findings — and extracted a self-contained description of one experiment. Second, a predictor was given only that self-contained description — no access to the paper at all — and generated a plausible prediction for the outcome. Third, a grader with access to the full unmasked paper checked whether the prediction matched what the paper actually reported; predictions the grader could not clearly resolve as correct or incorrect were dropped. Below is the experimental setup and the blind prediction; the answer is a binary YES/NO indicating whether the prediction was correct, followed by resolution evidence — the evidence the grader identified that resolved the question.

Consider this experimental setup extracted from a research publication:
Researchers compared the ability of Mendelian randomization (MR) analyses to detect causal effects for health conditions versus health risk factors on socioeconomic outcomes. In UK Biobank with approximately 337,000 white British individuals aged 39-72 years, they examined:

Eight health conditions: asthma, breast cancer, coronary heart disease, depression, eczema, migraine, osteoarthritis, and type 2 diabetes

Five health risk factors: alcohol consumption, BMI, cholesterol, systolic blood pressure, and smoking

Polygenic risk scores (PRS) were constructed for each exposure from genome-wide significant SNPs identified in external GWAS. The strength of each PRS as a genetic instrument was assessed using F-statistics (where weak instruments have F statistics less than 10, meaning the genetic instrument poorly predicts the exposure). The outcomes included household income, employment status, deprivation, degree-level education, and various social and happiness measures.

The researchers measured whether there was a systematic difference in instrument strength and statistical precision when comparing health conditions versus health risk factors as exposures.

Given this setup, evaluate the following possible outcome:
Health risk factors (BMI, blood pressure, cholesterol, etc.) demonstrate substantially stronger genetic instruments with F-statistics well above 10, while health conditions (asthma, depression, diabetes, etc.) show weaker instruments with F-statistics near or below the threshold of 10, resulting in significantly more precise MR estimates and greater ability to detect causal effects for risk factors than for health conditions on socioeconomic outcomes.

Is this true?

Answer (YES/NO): NO